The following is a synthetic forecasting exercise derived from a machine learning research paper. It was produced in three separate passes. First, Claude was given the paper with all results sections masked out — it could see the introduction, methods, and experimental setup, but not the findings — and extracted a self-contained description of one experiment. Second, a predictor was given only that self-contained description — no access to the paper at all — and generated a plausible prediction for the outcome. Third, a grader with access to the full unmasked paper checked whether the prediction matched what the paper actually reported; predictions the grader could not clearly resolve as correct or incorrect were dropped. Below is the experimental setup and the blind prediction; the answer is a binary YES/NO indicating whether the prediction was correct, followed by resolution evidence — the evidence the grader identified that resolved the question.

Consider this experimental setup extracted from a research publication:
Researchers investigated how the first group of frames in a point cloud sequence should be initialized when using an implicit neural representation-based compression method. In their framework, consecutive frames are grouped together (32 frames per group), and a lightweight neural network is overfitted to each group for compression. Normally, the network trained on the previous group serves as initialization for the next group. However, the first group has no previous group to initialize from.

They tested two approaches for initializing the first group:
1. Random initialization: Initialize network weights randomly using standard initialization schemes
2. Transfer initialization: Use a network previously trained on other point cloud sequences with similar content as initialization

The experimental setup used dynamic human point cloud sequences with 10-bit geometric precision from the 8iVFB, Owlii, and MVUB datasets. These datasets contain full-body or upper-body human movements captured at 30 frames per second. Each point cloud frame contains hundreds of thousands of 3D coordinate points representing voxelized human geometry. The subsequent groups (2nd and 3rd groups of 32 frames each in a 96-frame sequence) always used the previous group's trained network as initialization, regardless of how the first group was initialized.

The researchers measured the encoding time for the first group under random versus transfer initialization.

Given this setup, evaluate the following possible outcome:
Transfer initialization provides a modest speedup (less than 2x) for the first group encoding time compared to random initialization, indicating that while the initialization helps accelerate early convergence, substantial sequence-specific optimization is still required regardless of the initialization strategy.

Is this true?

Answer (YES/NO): YES